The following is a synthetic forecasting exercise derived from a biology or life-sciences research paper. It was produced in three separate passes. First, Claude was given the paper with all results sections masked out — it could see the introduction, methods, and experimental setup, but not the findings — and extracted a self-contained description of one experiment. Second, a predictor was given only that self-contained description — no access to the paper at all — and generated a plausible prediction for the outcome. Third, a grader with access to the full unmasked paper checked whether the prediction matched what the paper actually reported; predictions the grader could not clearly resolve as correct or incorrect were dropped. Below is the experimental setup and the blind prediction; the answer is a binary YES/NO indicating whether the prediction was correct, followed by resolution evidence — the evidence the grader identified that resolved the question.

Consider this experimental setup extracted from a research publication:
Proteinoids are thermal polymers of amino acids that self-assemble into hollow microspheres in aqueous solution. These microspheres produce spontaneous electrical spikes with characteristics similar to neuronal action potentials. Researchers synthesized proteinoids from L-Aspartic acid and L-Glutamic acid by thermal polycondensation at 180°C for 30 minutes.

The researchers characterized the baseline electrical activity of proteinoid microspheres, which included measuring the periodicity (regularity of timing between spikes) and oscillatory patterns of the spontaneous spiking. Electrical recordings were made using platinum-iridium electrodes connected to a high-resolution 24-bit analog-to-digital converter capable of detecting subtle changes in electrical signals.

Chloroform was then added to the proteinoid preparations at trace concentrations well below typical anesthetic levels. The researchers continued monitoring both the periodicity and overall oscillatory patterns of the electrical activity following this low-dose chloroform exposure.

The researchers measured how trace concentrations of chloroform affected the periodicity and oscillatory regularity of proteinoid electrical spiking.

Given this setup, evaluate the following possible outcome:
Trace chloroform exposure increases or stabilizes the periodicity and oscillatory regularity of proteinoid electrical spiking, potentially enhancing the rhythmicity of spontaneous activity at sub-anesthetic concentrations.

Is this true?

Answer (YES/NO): YES